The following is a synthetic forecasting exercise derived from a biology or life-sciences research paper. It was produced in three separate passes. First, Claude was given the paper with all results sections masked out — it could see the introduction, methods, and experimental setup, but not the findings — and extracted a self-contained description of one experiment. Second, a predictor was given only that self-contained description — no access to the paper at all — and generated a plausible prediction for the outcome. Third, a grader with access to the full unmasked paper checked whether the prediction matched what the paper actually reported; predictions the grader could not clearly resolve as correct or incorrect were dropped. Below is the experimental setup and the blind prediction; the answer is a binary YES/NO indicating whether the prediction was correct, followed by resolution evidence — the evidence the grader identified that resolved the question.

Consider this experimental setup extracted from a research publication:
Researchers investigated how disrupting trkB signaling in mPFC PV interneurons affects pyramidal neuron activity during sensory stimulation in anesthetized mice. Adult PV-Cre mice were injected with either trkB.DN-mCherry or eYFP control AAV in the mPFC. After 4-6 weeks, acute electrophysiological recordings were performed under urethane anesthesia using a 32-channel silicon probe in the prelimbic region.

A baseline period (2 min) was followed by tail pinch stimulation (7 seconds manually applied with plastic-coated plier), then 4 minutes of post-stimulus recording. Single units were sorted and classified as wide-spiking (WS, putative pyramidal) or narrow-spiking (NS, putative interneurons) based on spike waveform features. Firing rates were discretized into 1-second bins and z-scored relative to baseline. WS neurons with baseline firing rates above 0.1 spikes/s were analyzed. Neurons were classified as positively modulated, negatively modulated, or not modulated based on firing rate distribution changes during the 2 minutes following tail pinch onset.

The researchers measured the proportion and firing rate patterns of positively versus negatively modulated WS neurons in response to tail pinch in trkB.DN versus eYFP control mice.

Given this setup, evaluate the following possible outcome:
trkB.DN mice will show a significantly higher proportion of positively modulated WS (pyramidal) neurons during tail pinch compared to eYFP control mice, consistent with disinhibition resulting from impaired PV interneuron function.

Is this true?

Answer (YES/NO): YES